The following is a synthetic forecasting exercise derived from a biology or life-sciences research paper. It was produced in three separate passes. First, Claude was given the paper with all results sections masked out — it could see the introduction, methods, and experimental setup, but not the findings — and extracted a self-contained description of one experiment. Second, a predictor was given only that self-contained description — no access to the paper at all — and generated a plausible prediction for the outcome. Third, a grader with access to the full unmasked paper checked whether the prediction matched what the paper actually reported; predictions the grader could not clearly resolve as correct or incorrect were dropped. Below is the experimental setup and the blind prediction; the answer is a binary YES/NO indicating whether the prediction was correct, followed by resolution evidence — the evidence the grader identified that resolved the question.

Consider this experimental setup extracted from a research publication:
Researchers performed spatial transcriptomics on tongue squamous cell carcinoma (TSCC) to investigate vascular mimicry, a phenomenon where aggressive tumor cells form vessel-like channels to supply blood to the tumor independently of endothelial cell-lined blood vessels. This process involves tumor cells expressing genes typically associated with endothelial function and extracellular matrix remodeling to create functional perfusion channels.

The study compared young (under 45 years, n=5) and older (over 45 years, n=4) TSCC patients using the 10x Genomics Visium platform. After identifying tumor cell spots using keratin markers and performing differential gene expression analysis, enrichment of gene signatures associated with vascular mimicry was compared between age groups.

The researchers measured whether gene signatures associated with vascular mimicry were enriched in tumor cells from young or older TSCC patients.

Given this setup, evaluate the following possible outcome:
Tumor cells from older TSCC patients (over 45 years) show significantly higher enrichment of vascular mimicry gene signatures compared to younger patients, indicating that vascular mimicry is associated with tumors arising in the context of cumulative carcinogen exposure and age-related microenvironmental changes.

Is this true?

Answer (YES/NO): NO